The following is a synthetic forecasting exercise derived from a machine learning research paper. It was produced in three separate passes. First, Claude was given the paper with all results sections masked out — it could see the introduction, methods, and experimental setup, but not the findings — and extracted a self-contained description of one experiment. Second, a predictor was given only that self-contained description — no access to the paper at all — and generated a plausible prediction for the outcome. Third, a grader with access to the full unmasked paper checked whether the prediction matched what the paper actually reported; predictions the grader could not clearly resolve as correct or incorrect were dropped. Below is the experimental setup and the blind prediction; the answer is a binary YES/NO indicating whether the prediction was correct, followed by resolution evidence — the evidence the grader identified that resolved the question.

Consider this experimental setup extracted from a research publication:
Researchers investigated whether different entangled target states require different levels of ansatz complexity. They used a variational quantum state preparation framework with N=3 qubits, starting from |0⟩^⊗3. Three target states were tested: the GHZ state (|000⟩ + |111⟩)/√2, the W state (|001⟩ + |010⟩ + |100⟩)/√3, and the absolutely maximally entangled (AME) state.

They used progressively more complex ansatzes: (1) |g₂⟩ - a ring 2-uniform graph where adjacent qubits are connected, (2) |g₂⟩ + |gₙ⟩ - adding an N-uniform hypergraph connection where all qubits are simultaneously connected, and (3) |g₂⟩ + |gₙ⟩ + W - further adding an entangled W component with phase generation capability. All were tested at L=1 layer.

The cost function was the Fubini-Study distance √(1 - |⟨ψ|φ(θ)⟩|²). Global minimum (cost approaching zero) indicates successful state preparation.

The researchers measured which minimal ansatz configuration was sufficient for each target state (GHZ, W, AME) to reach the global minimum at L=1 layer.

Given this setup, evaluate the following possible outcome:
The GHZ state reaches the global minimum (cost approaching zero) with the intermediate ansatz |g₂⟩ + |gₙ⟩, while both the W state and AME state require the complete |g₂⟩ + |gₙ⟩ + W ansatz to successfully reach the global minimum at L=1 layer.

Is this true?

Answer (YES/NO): NO